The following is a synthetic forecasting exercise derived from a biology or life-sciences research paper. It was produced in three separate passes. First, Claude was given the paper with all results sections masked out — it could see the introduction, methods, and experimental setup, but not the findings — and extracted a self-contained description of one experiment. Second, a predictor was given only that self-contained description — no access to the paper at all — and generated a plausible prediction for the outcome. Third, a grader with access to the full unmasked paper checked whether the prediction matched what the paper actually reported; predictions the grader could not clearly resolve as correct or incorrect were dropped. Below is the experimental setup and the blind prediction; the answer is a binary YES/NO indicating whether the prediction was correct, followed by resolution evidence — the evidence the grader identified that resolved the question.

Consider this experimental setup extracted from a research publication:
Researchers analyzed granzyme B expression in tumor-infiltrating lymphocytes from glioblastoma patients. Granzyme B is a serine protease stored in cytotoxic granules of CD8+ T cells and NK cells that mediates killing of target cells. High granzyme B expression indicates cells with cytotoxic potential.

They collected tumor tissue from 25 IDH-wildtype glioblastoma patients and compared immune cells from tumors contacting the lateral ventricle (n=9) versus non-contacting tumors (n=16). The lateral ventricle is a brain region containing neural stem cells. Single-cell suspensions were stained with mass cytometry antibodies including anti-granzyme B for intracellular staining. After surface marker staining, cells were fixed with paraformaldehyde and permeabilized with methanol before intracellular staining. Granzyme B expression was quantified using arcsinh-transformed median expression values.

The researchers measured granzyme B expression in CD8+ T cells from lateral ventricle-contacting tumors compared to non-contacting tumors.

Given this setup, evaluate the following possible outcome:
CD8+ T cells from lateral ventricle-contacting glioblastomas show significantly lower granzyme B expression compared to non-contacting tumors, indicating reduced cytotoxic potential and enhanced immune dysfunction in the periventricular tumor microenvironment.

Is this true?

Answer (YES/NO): NO